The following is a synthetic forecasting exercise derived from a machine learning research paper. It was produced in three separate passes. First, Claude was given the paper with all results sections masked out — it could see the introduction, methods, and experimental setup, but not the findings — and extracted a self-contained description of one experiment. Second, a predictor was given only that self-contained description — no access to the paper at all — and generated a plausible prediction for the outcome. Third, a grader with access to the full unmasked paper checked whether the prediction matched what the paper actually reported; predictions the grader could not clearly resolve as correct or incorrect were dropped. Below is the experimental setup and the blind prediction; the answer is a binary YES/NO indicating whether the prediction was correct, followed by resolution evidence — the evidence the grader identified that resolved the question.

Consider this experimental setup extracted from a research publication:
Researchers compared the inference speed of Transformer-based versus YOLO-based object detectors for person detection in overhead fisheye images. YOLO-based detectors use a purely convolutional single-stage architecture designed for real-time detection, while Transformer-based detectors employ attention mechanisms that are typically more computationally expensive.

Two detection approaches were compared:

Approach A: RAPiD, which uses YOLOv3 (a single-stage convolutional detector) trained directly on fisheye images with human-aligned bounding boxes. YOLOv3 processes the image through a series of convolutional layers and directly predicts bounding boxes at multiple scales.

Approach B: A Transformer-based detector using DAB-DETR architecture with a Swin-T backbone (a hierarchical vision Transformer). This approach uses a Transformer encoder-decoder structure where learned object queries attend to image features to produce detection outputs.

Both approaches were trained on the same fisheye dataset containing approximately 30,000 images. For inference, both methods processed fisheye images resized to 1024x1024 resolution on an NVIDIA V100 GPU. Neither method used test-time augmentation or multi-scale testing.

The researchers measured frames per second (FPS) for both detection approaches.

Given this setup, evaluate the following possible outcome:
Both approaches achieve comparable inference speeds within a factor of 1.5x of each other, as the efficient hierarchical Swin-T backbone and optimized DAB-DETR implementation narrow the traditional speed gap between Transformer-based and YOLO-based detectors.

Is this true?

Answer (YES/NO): YES